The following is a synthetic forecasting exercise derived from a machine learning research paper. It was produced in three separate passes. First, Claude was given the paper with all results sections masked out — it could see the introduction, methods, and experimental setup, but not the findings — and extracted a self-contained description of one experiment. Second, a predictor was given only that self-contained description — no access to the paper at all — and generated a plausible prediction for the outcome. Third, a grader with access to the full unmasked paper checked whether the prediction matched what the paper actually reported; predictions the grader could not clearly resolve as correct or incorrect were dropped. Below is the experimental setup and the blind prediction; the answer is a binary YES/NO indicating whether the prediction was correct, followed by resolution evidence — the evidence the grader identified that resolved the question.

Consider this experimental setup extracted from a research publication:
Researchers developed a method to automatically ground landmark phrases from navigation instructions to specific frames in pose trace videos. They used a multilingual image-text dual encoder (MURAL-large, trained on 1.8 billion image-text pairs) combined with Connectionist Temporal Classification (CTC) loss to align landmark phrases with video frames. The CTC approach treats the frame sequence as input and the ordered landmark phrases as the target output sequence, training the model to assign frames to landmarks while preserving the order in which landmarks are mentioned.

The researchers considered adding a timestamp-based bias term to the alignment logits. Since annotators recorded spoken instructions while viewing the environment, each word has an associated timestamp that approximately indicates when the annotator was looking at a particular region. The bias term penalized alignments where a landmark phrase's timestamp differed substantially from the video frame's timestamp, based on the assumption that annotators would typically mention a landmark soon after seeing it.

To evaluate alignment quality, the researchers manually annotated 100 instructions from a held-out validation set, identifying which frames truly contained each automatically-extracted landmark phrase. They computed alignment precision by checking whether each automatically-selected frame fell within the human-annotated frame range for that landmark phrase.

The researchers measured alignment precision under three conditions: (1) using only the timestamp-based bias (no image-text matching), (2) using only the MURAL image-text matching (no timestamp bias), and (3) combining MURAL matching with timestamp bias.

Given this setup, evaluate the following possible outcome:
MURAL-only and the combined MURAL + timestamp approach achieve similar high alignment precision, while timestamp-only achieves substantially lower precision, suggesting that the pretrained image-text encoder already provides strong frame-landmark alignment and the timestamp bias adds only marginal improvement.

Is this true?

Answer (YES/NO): NO